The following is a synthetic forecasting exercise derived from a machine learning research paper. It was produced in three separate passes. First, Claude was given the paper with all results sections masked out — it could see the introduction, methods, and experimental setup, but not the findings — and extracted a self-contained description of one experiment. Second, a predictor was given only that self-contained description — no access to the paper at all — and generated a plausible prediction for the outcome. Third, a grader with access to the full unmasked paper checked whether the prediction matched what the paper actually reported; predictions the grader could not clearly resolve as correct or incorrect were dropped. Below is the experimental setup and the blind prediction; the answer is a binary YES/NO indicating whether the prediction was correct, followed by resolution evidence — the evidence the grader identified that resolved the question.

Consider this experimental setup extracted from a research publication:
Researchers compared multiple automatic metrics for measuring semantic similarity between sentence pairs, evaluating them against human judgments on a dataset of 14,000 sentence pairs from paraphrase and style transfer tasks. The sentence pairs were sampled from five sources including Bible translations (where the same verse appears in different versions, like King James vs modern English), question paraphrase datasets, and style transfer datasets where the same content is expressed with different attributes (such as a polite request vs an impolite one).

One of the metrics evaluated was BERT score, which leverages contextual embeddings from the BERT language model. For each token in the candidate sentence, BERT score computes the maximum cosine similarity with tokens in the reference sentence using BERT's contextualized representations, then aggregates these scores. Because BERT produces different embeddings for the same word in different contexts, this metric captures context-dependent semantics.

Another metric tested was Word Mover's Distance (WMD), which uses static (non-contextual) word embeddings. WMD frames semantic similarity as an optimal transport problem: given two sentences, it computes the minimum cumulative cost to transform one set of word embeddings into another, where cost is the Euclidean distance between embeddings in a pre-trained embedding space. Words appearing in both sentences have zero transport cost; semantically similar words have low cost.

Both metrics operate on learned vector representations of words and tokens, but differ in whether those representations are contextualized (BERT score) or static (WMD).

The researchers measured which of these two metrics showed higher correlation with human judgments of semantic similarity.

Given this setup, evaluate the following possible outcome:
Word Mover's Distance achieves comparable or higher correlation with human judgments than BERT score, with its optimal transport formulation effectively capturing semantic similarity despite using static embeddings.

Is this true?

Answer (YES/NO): YES